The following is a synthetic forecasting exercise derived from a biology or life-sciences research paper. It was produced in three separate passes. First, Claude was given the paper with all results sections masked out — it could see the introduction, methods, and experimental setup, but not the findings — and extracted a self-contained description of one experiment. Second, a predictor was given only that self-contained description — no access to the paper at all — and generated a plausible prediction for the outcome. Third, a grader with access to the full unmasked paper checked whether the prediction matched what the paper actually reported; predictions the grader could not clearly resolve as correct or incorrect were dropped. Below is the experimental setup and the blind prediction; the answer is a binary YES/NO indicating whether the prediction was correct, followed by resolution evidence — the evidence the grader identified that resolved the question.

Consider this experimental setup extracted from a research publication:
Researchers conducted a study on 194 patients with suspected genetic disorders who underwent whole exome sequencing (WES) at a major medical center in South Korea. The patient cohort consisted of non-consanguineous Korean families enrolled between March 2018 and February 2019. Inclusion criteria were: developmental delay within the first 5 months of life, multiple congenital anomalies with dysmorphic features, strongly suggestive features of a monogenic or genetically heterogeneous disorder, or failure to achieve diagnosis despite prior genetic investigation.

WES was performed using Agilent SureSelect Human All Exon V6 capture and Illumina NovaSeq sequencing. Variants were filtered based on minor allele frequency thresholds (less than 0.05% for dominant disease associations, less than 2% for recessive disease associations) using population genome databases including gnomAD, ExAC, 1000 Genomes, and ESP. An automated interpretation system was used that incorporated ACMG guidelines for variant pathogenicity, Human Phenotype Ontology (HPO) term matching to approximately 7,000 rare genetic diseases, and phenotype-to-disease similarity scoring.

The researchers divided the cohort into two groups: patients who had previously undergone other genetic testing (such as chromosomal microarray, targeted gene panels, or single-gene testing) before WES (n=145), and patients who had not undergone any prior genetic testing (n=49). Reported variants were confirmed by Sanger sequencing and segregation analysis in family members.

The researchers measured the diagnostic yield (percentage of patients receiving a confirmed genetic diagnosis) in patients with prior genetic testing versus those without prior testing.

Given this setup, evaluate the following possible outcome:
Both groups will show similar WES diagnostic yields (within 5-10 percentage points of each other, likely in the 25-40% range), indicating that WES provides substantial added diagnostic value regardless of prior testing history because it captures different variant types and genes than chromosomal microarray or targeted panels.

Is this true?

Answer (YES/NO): NO